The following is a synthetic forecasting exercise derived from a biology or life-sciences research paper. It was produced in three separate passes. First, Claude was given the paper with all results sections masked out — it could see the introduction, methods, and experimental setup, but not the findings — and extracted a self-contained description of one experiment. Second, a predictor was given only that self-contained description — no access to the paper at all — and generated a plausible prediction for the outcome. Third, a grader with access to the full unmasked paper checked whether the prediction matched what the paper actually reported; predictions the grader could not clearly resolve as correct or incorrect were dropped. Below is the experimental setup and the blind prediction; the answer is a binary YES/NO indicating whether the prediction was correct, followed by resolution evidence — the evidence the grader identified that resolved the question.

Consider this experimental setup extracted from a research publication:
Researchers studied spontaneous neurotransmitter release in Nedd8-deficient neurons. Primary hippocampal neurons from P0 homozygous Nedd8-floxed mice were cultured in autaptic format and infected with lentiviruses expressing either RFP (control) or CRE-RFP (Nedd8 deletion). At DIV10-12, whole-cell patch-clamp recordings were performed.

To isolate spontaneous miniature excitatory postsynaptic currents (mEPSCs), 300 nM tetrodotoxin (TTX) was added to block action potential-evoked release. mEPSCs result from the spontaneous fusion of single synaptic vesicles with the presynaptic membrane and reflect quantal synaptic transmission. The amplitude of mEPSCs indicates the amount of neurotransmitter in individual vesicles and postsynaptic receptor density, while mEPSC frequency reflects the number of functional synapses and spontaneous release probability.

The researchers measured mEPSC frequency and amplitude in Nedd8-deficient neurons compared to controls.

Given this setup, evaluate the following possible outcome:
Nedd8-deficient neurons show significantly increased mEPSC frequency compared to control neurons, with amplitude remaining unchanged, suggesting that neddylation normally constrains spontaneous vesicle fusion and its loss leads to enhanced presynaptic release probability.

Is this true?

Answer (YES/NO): NO